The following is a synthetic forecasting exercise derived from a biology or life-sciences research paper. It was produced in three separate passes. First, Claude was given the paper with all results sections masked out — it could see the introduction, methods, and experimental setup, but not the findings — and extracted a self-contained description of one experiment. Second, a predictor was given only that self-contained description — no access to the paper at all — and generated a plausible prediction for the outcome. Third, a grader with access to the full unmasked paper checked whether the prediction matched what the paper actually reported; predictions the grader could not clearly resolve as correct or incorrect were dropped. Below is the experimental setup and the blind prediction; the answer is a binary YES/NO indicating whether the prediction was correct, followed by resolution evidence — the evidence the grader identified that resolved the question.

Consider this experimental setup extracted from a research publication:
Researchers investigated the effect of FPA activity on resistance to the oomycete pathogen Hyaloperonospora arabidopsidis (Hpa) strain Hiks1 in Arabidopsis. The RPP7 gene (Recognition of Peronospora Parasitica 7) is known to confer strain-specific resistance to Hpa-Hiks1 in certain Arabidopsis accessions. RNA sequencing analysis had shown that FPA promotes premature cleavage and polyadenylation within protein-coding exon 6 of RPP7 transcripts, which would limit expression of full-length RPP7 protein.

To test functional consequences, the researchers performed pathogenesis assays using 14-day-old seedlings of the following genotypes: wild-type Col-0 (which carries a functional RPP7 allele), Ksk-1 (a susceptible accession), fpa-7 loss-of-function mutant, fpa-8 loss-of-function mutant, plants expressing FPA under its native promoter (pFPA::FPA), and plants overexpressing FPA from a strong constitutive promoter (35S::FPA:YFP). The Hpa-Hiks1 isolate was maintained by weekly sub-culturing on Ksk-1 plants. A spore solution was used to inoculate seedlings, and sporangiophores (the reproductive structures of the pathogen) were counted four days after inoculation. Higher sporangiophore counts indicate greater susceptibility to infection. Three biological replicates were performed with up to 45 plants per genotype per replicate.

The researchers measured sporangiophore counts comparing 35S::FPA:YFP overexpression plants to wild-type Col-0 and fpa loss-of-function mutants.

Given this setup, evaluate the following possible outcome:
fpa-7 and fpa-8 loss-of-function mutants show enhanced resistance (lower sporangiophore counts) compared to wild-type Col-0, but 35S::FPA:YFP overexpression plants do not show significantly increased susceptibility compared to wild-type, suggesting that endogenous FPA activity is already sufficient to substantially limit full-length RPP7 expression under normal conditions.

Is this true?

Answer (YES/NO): NO